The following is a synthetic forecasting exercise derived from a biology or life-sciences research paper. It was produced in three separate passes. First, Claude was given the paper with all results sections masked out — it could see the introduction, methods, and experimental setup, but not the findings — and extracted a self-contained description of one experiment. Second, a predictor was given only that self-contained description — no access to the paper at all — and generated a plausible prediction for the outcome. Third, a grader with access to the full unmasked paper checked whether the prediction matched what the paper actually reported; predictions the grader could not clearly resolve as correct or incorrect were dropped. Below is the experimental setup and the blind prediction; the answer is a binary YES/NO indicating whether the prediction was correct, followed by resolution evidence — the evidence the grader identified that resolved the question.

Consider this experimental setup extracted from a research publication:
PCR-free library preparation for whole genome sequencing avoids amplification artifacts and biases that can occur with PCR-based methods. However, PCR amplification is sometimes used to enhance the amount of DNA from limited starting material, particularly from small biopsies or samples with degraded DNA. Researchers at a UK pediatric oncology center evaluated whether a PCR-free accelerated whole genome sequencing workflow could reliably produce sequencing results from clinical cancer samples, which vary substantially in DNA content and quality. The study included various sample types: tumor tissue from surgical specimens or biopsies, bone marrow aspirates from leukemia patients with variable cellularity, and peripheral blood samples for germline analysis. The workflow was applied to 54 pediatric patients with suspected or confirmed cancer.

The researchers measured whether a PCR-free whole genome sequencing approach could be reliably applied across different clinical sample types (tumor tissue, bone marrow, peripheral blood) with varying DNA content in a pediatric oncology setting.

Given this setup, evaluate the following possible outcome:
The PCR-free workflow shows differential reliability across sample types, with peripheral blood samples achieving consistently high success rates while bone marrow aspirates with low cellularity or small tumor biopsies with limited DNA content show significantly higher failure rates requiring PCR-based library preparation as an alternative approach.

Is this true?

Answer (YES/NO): NO